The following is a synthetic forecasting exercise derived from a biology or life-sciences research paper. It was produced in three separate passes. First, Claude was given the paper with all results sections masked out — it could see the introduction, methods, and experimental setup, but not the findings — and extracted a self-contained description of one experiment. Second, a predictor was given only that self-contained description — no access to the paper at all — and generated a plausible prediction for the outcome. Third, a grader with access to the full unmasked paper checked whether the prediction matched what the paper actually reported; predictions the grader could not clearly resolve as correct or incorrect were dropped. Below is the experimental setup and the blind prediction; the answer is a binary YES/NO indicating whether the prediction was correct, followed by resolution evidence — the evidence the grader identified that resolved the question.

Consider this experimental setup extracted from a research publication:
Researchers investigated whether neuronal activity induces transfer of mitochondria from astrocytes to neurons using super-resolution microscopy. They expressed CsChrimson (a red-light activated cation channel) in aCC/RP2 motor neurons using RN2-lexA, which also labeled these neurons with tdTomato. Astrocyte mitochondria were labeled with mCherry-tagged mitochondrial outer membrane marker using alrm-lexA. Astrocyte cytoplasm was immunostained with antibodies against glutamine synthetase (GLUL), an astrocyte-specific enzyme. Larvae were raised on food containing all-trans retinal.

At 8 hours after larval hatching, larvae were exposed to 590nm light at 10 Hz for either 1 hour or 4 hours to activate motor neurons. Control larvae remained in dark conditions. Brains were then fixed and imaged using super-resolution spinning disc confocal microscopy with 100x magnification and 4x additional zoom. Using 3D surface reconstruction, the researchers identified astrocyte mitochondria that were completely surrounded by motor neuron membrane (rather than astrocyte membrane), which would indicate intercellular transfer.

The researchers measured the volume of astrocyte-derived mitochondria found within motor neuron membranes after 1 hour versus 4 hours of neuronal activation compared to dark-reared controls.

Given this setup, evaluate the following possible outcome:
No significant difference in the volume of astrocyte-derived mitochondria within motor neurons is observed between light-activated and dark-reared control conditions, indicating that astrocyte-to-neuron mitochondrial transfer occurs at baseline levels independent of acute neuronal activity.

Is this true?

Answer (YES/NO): YES